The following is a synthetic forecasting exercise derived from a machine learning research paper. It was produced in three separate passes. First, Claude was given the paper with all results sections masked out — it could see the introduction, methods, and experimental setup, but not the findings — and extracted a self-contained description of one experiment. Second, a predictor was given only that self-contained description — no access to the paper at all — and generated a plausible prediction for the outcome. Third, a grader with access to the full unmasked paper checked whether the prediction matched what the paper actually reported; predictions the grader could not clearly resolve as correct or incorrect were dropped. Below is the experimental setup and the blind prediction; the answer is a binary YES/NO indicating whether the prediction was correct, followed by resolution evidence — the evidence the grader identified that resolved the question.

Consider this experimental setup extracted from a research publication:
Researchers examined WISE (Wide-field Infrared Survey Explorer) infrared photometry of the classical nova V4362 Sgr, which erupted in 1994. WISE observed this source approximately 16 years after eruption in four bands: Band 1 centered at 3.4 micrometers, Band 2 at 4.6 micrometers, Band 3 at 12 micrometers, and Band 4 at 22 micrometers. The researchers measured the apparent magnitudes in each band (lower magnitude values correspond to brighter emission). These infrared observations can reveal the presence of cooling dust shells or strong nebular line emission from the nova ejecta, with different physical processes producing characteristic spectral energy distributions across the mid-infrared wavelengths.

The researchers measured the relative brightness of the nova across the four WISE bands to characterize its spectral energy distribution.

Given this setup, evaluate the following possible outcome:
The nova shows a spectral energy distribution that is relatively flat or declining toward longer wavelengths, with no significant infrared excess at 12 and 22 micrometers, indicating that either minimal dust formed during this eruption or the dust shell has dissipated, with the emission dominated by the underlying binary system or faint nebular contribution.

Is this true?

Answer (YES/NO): NO